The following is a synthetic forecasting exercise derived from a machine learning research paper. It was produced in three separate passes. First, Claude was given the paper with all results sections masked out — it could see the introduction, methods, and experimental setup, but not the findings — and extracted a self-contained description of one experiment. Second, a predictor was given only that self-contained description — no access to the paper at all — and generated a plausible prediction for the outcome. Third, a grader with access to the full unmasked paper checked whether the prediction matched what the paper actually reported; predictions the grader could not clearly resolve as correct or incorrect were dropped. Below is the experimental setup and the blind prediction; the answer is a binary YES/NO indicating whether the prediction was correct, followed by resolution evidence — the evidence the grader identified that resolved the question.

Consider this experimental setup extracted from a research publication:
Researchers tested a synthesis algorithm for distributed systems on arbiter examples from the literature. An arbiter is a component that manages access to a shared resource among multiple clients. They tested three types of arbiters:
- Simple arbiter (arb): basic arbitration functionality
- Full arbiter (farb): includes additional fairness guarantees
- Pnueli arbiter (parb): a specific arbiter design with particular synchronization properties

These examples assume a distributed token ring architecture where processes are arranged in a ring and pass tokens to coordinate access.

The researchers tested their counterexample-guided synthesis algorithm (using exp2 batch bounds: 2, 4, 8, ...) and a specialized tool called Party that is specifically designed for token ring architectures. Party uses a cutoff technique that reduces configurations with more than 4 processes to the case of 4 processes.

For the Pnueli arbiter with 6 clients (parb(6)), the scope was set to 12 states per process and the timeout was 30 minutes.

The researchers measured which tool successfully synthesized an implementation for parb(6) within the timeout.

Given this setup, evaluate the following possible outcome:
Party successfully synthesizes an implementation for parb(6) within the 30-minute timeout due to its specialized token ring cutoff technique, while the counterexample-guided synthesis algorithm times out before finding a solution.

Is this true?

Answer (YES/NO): NO